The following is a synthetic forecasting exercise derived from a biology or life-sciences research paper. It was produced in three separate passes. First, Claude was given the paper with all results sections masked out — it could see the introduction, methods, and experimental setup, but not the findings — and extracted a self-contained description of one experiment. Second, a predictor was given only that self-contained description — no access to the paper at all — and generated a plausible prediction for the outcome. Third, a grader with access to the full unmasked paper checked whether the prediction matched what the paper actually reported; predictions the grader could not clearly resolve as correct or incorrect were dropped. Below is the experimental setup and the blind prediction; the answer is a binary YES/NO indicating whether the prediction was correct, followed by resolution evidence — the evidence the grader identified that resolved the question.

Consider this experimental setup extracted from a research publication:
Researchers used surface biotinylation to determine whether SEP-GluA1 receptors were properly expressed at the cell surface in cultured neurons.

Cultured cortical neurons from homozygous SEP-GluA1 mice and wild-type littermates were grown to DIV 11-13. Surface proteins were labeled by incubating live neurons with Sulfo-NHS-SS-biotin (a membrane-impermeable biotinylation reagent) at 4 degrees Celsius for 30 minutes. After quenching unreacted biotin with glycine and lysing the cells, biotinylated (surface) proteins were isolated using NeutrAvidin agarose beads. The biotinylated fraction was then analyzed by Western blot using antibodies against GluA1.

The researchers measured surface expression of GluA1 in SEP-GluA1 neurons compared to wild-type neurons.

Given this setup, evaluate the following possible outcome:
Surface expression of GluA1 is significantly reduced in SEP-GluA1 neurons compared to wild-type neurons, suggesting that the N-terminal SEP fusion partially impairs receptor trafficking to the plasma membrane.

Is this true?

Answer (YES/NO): NO